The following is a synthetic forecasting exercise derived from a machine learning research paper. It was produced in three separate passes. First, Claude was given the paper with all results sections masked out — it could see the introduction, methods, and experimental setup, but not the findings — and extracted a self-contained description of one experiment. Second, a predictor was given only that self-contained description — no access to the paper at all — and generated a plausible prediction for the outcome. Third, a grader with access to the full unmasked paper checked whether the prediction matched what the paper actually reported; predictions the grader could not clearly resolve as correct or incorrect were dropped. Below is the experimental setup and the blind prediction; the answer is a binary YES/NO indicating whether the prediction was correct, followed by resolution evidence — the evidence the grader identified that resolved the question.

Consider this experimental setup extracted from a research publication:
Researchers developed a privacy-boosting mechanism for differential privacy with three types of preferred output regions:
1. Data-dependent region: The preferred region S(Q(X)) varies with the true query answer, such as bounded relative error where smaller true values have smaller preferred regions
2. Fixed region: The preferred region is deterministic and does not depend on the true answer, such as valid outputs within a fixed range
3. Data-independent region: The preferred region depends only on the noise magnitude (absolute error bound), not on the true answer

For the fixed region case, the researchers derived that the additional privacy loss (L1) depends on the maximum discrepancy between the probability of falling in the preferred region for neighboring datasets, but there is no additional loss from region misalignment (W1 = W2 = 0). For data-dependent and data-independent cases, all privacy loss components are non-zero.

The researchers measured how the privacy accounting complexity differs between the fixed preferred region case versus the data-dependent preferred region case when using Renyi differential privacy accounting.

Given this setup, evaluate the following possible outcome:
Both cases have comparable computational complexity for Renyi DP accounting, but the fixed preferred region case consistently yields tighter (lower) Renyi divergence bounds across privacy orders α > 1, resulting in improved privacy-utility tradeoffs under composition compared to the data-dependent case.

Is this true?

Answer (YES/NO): NO